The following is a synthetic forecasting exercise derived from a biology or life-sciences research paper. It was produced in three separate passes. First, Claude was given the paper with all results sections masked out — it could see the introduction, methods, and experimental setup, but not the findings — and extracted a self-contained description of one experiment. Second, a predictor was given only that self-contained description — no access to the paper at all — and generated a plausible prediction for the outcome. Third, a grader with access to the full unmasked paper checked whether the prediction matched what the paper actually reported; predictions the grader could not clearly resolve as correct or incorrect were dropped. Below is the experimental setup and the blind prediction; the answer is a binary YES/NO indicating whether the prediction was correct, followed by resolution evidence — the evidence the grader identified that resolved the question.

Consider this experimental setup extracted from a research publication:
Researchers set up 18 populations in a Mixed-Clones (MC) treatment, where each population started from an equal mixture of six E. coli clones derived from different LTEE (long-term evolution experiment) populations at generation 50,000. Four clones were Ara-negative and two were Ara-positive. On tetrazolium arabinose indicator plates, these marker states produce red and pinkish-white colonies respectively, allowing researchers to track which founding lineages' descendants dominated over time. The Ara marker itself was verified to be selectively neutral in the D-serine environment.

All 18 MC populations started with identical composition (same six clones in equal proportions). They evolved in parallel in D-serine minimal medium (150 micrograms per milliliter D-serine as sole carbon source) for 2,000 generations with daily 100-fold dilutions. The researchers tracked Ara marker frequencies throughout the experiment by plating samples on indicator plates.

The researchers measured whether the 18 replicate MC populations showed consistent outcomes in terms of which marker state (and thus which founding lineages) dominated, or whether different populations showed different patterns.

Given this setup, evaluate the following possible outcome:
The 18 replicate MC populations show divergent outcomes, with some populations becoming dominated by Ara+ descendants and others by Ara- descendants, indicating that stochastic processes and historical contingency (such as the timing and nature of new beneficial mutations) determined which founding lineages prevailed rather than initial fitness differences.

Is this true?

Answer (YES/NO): NO